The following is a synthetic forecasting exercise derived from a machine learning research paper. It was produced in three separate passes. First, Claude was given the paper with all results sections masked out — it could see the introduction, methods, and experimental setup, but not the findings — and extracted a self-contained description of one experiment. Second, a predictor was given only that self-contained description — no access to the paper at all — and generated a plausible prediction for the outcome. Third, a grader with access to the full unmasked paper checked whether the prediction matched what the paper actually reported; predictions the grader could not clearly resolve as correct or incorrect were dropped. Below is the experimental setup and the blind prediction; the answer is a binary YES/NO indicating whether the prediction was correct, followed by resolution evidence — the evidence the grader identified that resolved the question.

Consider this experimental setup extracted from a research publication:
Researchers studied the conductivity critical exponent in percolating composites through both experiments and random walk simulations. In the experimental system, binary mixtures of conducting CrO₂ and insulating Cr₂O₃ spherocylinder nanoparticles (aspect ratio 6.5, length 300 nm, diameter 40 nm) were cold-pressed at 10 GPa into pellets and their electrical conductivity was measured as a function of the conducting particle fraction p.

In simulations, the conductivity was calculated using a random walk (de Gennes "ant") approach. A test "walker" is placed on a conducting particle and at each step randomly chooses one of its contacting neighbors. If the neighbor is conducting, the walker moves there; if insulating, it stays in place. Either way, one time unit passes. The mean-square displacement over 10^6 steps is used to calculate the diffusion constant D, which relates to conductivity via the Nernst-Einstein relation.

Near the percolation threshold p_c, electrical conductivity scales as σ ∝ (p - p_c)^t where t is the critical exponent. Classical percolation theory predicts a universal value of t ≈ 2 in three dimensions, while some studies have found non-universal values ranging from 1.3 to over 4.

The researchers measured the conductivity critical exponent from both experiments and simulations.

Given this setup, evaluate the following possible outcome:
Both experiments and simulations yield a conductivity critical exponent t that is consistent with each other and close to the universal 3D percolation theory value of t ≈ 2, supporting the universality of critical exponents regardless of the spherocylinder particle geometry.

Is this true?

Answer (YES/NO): NO